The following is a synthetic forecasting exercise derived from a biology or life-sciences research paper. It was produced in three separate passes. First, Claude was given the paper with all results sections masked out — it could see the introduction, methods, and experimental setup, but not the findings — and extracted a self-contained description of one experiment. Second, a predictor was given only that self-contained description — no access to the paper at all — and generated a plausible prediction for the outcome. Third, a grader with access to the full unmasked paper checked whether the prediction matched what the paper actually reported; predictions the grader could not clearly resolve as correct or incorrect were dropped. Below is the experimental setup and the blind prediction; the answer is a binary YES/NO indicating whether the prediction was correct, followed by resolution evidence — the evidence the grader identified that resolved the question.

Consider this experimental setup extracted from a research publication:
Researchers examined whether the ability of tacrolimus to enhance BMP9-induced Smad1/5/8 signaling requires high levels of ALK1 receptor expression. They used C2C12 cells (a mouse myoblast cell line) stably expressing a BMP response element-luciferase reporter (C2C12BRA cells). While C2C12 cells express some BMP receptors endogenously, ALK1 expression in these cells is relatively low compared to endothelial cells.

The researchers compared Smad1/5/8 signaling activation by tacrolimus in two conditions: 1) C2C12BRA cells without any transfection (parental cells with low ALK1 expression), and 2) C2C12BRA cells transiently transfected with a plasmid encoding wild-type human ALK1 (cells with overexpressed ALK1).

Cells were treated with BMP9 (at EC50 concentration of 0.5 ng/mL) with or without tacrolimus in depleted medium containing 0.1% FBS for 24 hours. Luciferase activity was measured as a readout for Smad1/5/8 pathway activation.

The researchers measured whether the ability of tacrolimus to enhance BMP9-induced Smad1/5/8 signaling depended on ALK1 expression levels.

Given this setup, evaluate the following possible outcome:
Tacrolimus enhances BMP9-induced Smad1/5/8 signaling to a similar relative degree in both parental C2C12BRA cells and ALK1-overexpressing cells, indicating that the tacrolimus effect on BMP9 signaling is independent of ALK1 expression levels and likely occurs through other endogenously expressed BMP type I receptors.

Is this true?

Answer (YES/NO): YES